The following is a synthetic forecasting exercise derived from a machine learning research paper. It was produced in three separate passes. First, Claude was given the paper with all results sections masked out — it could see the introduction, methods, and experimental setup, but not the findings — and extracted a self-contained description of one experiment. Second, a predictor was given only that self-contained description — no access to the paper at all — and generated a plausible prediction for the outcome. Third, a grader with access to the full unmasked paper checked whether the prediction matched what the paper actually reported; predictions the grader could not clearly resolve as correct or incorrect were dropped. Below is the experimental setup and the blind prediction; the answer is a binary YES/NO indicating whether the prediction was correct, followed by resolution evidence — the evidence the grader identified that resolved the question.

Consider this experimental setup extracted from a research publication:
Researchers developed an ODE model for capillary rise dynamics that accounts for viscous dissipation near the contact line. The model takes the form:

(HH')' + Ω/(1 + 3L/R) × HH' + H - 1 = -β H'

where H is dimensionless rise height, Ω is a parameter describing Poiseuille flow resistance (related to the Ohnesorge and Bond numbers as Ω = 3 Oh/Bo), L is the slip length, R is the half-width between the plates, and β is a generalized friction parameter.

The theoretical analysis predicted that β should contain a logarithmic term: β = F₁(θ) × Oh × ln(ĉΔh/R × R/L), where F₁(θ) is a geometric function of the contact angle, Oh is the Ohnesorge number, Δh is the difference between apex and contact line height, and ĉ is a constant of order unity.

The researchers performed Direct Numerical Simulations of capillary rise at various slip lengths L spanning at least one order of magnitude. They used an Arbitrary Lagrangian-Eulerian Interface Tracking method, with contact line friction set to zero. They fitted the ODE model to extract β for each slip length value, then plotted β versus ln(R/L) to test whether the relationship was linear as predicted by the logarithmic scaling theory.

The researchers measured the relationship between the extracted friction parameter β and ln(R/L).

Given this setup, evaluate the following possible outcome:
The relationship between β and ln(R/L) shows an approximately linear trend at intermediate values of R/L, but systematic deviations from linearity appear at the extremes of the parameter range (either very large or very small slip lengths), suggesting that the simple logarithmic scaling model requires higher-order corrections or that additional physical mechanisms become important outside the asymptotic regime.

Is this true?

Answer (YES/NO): NO